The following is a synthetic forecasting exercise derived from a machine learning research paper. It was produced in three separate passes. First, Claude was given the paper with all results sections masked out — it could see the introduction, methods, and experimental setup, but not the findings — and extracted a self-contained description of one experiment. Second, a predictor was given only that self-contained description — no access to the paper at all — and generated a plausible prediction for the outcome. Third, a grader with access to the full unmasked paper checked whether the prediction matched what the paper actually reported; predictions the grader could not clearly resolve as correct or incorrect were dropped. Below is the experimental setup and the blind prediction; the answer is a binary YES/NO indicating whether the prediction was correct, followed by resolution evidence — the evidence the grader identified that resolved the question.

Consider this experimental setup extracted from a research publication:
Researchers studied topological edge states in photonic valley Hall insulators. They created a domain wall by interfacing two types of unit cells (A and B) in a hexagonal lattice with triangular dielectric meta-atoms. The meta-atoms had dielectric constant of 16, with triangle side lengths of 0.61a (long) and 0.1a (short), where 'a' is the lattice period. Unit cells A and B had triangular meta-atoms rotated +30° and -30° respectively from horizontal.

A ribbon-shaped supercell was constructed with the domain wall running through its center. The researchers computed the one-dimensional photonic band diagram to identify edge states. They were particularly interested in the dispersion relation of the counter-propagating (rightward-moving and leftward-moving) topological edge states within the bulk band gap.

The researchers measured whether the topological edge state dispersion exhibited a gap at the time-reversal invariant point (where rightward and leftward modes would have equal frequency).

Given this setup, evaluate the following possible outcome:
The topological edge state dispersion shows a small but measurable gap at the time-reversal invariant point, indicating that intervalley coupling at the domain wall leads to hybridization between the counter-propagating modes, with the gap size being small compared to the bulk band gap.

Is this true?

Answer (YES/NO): NO